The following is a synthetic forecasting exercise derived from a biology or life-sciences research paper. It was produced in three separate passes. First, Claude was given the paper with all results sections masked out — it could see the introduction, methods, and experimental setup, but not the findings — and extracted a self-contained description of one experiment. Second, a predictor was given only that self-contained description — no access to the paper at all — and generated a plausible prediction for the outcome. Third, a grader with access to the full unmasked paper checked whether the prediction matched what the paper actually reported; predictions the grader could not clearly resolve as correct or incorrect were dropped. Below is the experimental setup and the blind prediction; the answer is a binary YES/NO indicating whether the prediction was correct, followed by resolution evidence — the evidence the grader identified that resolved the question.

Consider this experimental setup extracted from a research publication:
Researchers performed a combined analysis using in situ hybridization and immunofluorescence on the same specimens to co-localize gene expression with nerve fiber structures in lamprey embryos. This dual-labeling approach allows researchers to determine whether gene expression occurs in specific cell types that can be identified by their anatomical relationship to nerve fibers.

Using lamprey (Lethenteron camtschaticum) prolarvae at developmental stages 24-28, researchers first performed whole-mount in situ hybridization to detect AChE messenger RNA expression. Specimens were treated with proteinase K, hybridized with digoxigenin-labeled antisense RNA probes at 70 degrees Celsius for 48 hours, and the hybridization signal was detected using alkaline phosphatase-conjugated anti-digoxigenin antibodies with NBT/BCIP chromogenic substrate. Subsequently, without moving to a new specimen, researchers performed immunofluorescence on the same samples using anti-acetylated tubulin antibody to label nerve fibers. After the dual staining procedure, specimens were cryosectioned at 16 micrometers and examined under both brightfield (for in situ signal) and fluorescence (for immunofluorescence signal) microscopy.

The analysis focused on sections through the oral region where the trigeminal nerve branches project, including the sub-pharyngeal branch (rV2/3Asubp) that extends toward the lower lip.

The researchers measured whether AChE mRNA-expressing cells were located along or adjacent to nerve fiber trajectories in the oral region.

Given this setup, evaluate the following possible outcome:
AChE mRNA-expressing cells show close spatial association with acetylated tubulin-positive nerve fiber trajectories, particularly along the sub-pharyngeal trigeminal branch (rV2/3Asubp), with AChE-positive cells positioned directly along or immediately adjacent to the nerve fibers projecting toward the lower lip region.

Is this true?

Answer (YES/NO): NO